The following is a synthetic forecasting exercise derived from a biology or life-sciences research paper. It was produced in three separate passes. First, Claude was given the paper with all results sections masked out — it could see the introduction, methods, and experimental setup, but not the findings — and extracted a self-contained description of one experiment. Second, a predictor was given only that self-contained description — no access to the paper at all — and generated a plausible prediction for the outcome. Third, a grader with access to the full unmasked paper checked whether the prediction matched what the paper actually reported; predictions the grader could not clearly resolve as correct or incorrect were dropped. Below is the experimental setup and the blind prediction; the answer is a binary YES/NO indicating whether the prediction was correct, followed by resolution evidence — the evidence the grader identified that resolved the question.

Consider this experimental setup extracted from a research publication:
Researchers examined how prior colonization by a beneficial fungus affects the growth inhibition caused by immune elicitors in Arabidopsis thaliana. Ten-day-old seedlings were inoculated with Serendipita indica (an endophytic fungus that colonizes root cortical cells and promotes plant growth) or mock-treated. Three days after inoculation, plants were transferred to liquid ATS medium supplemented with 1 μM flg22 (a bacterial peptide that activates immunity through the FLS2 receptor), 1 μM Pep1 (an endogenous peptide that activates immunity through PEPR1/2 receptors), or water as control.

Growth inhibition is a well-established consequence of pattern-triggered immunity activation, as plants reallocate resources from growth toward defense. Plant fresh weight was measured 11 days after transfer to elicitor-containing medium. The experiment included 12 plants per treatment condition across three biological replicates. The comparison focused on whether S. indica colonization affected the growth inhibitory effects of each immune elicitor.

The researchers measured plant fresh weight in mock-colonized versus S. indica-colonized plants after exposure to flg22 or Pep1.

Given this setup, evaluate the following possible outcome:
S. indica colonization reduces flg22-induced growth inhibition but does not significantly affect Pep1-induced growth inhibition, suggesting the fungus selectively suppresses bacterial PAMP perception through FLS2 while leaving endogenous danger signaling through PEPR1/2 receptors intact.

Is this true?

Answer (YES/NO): YES